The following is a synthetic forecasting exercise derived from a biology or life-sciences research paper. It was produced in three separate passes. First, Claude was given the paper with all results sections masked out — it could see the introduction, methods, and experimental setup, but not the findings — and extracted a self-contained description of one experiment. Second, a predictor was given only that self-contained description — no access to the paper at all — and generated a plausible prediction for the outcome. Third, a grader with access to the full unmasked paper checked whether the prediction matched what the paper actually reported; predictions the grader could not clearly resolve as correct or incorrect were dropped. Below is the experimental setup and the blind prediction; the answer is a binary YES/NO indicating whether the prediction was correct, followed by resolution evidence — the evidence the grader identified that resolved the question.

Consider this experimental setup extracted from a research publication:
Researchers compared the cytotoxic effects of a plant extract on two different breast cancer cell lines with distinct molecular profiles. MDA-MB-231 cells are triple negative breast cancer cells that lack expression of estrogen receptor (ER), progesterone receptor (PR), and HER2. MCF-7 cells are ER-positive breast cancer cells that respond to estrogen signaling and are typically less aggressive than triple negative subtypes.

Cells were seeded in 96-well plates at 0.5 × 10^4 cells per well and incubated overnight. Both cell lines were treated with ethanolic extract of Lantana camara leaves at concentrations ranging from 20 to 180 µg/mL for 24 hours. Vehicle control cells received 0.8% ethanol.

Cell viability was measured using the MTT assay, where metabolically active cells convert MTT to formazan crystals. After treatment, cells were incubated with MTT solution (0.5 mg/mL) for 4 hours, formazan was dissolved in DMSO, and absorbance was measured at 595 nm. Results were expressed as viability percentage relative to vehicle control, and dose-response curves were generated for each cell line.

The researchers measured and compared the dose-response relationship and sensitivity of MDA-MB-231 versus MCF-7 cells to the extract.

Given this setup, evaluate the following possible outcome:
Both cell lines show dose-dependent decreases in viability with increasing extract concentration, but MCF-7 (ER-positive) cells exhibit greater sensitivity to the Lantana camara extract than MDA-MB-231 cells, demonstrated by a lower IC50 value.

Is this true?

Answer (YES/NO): NO